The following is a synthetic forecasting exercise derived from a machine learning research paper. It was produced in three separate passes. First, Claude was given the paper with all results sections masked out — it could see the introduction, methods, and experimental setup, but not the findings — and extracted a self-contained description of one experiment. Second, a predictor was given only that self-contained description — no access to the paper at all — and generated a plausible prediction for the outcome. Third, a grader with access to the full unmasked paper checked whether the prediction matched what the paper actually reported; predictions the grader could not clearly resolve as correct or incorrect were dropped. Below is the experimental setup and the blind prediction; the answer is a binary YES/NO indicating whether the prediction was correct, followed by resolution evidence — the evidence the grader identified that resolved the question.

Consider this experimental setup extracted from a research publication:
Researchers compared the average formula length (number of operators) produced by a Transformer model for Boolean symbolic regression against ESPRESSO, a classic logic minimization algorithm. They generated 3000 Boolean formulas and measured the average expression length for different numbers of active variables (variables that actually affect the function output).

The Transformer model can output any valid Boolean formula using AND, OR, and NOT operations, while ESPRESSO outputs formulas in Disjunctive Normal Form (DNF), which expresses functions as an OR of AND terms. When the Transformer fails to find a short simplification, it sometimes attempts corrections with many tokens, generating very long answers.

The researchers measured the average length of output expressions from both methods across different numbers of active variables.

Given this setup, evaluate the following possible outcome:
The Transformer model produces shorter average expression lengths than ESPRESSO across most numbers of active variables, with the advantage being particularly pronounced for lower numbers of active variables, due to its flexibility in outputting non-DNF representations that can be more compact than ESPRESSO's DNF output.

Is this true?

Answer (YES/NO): NO